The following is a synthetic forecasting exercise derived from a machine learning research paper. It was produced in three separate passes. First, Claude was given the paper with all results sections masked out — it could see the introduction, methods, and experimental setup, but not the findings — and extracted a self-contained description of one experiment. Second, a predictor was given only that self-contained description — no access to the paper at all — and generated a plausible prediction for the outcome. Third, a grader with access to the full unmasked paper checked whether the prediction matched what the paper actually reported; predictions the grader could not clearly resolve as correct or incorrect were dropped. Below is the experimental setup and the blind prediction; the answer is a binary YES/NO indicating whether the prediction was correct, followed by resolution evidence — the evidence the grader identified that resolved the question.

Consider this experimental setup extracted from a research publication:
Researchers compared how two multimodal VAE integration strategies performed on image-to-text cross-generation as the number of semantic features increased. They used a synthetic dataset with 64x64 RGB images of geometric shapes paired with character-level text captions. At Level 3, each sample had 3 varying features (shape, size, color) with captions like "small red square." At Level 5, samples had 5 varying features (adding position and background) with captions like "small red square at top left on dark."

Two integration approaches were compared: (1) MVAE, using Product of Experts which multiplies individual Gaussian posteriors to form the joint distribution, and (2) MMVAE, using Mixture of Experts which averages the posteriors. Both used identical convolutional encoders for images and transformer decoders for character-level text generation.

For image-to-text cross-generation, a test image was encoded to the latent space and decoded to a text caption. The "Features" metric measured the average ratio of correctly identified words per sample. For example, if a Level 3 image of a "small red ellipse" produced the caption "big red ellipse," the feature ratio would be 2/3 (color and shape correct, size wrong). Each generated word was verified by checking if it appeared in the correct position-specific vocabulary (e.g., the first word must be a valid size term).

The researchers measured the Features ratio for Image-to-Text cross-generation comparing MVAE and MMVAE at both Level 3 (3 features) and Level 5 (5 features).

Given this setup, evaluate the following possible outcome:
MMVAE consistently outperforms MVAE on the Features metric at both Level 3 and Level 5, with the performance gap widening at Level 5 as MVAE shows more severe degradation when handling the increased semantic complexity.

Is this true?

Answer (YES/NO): NO